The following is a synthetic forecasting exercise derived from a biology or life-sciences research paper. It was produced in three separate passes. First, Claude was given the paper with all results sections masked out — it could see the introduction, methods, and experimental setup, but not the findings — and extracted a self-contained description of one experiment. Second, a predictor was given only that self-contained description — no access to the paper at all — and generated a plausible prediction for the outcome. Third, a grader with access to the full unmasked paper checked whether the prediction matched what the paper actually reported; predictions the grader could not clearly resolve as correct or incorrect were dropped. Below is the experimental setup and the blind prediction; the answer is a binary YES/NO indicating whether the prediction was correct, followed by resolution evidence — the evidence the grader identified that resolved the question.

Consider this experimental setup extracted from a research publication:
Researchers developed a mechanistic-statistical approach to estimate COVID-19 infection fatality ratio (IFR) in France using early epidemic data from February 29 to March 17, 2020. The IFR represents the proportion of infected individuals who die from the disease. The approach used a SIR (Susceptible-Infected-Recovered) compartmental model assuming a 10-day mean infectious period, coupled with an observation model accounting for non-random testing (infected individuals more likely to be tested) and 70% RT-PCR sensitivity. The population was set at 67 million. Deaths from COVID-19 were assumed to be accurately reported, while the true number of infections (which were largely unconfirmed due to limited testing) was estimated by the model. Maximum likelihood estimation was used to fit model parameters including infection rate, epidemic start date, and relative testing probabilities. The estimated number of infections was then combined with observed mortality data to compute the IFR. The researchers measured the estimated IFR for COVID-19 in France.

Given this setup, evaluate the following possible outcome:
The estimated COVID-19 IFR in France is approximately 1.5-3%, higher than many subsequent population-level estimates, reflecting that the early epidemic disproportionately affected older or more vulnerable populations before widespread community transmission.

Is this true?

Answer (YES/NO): NO